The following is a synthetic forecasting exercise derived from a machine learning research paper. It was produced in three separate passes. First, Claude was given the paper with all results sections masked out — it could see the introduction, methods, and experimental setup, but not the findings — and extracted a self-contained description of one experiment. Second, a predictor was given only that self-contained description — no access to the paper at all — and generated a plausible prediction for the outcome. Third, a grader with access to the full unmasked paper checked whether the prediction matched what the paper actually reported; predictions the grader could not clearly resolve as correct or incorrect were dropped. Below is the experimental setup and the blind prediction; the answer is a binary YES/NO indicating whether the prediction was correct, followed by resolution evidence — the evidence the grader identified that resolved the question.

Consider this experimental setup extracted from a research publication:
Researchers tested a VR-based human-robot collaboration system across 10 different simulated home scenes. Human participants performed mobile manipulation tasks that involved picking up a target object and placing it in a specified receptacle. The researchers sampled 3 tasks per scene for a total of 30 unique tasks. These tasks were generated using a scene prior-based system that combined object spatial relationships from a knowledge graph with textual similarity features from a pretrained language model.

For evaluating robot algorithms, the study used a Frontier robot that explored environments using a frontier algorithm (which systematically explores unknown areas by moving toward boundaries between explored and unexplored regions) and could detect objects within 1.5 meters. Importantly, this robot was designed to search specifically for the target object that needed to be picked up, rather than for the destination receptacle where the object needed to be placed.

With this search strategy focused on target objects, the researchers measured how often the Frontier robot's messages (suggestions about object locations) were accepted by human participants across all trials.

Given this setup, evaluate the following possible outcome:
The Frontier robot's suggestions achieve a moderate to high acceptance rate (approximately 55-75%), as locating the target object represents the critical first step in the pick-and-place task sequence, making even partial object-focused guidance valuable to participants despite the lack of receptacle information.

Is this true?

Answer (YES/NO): YES